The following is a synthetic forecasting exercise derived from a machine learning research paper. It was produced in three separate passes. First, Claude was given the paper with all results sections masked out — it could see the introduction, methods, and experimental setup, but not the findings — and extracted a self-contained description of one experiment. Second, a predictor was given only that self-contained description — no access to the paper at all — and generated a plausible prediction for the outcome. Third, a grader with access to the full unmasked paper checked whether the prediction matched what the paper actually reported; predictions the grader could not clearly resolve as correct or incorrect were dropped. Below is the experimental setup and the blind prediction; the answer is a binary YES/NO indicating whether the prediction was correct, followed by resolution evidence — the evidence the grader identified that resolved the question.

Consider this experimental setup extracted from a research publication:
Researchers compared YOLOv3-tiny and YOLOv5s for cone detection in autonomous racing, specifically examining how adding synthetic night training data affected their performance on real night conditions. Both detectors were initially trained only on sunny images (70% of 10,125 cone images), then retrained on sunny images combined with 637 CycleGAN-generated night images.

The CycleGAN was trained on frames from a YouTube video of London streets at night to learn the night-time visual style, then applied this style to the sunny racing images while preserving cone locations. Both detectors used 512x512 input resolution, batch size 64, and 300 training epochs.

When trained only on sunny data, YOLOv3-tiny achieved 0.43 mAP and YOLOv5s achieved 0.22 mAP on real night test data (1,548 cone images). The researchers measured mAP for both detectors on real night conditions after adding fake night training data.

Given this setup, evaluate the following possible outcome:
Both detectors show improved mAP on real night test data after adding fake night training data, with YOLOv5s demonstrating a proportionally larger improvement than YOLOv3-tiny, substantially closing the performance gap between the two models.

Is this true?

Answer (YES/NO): YES